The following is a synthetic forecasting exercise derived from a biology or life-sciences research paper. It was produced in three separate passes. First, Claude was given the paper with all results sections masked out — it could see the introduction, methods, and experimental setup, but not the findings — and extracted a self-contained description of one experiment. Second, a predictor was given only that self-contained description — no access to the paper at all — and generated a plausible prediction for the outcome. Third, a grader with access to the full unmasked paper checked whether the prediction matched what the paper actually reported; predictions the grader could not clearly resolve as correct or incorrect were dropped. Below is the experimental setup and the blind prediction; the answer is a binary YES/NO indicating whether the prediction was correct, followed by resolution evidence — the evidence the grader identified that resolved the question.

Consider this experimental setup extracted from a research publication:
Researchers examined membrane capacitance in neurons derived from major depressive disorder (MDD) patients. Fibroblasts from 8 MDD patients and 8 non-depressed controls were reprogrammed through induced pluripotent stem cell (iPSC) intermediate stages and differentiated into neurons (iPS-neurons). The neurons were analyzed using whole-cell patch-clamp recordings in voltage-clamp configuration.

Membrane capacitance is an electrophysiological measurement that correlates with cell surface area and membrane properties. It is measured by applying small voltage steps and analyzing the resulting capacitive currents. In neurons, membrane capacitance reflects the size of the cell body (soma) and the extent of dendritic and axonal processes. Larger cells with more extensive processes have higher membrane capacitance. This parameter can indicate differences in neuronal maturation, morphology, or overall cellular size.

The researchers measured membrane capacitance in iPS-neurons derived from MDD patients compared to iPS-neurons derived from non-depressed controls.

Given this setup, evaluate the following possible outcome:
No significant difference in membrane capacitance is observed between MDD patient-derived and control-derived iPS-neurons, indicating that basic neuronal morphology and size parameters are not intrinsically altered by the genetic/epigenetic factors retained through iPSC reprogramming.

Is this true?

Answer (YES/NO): NO